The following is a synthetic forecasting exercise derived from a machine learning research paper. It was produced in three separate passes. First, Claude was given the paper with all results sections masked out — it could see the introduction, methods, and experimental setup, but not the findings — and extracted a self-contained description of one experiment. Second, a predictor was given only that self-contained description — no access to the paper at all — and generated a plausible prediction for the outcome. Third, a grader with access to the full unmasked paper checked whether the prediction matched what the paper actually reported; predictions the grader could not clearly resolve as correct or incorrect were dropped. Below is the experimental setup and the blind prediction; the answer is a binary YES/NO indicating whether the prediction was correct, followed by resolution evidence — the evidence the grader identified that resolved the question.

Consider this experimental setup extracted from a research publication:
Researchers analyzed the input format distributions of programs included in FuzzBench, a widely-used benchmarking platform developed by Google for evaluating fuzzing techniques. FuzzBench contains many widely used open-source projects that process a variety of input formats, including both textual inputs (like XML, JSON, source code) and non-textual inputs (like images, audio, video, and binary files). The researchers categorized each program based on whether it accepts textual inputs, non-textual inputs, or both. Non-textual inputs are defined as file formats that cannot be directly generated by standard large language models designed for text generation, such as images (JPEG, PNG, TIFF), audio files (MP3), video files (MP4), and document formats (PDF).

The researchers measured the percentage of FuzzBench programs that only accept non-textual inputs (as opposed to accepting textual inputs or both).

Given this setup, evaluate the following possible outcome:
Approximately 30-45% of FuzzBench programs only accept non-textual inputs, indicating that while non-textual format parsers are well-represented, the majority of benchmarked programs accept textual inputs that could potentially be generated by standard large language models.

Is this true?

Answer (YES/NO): NO